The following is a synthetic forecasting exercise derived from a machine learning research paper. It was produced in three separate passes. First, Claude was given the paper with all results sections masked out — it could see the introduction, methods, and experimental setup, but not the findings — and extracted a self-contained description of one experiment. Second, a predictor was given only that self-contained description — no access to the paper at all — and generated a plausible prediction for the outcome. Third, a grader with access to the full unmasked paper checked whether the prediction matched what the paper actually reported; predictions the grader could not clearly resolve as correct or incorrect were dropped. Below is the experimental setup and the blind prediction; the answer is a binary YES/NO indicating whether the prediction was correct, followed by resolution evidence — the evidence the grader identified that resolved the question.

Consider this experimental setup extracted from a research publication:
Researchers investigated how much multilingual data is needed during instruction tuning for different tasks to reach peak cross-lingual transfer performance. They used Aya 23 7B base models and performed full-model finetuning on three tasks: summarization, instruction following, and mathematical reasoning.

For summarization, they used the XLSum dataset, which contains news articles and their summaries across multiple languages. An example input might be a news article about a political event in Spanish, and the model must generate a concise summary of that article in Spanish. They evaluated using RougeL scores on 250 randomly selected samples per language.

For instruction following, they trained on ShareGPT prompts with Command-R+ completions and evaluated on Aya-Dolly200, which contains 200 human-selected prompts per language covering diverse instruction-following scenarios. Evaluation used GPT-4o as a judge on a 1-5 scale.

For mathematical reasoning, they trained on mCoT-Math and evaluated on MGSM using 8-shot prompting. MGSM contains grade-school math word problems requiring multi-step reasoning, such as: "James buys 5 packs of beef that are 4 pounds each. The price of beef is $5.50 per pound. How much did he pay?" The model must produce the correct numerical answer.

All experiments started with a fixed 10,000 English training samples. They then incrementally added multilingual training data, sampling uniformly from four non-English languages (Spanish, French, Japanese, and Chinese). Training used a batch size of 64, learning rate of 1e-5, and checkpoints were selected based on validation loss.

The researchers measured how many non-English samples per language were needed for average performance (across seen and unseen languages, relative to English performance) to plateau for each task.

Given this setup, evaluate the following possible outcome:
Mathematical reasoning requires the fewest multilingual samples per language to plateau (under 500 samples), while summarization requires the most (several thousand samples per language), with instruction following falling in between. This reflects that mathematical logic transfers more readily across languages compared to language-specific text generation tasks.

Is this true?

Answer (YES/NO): NO